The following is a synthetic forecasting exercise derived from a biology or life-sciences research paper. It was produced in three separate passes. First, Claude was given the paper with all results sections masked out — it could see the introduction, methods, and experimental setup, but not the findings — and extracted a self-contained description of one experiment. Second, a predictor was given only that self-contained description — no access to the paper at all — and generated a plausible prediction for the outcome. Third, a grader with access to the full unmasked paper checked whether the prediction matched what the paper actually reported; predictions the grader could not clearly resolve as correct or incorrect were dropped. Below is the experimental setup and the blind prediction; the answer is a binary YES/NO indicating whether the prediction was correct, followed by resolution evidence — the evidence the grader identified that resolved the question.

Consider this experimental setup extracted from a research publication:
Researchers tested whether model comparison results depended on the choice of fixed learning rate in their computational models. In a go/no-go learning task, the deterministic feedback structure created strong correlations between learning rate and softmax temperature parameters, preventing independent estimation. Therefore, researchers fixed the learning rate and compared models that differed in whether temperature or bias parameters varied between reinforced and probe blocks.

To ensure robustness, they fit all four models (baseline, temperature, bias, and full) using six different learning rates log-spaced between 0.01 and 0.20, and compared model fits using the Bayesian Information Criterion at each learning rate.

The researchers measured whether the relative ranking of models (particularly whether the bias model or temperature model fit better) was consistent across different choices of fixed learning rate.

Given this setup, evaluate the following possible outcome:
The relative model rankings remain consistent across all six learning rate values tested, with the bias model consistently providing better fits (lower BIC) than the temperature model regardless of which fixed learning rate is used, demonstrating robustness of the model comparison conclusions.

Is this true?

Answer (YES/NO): YES